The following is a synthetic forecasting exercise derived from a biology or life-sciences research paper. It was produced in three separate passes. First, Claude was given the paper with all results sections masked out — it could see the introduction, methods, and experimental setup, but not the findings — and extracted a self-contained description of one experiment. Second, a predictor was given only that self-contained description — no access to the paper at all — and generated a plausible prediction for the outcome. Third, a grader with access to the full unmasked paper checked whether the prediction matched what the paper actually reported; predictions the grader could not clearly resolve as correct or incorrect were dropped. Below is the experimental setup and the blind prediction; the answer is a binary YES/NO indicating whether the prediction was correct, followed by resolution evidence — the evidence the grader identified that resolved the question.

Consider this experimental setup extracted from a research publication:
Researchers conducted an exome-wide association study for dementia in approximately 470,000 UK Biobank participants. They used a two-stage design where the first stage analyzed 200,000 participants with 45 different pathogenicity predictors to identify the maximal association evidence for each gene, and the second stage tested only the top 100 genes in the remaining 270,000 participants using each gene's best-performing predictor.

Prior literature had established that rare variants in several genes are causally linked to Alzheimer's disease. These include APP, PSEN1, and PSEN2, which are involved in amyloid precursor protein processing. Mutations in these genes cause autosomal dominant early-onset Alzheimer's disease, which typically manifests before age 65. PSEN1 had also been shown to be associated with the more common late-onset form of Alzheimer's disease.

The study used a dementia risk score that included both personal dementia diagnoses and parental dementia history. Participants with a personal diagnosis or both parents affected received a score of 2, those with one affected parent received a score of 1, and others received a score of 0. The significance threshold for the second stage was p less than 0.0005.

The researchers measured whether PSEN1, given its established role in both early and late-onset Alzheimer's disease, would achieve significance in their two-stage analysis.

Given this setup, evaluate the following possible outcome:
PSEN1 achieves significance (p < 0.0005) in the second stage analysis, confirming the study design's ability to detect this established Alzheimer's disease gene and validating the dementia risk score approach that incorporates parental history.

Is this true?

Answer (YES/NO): NO